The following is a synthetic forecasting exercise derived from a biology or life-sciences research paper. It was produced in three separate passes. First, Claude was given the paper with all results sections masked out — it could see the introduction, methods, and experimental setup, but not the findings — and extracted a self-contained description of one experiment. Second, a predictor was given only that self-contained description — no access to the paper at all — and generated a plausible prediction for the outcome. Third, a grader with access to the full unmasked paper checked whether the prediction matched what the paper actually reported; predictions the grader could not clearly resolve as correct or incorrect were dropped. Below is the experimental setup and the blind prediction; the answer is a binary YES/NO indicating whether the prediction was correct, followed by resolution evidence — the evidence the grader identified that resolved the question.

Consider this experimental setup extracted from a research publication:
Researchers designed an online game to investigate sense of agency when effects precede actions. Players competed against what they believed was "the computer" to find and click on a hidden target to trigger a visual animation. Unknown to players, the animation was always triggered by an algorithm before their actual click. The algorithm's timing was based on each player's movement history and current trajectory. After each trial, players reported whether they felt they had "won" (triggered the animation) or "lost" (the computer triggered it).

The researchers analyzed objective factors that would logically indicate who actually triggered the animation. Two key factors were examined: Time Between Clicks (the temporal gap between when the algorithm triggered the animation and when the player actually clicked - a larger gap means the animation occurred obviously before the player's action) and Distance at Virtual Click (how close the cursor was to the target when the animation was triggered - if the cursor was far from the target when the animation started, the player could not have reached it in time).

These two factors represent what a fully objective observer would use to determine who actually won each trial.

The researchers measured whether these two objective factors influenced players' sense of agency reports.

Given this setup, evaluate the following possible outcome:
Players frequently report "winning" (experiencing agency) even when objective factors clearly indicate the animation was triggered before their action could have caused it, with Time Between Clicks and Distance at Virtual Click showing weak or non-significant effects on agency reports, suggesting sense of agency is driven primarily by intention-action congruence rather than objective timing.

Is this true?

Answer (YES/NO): NO